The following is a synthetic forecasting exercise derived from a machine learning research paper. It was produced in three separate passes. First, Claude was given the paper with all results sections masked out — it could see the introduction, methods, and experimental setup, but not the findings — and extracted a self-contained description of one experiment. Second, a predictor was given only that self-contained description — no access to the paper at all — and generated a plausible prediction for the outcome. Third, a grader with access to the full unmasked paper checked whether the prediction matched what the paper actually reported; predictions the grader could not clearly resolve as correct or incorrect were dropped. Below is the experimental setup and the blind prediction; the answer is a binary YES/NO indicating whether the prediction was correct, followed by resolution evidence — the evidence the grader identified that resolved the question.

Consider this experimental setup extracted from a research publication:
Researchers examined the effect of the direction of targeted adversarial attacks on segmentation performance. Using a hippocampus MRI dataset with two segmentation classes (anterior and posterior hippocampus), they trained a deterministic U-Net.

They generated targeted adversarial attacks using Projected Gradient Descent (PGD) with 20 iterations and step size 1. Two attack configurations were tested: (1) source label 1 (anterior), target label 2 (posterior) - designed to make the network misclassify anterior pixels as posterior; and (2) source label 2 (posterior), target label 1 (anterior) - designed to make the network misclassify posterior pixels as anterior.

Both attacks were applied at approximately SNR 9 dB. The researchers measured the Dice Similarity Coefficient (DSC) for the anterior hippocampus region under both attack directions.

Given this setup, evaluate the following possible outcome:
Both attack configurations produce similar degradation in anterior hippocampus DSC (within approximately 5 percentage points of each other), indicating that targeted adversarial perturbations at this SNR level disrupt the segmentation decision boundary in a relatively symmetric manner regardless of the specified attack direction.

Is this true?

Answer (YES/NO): NO